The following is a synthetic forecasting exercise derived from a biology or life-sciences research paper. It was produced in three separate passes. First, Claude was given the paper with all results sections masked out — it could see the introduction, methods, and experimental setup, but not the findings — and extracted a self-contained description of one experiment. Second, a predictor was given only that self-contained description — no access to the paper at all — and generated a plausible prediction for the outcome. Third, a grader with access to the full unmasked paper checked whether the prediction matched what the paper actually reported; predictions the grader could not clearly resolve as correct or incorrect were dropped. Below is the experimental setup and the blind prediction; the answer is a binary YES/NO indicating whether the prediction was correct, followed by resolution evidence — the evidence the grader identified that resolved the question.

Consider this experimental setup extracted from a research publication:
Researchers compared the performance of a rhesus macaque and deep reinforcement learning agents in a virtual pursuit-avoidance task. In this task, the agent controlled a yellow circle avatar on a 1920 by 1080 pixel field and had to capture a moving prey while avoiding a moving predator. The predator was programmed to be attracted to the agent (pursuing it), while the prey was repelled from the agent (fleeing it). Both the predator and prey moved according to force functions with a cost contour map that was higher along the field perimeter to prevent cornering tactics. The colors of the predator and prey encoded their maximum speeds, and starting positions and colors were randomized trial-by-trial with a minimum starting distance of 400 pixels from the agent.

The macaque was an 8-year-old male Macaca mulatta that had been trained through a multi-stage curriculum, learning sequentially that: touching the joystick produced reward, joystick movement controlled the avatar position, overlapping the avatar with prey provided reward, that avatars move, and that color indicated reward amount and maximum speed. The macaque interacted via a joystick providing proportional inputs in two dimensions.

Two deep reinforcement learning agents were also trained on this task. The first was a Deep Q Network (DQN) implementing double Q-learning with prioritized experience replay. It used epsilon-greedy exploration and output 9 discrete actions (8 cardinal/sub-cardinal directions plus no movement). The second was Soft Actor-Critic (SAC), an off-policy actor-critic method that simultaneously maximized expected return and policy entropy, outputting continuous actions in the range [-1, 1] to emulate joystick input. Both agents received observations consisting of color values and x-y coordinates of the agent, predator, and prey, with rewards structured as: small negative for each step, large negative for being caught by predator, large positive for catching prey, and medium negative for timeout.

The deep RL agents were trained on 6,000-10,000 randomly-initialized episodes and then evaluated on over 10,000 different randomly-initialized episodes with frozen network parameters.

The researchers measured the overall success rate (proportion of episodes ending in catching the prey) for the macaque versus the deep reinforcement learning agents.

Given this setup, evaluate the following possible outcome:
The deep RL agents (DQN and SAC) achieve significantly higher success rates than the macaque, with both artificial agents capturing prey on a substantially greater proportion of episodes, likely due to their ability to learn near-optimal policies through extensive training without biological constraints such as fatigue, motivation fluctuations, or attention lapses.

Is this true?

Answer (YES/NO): YES